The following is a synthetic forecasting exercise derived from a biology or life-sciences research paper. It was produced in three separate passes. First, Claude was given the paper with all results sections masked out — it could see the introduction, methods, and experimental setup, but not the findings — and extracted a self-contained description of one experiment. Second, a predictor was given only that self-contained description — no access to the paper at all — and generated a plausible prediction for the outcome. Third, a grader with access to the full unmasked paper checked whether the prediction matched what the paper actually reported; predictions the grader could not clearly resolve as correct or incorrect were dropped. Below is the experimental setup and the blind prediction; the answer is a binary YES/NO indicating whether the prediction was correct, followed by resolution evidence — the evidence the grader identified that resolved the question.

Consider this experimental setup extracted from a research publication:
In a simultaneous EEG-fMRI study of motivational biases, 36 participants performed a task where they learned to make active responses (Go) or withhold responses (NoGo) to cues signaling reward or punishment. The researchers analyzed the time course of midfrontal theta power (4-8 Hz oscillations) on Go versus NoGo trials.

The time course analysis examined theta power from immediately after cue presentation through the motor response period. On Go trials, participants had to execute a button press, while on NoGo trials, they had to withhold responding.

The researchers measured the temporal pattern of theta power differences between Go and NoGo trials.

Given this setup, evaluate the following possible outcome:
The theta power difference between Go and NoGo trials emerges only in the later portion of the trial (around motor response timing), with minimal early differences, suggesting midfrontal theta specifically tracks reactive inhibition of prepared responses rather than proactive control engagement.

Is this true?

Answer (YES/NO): NO